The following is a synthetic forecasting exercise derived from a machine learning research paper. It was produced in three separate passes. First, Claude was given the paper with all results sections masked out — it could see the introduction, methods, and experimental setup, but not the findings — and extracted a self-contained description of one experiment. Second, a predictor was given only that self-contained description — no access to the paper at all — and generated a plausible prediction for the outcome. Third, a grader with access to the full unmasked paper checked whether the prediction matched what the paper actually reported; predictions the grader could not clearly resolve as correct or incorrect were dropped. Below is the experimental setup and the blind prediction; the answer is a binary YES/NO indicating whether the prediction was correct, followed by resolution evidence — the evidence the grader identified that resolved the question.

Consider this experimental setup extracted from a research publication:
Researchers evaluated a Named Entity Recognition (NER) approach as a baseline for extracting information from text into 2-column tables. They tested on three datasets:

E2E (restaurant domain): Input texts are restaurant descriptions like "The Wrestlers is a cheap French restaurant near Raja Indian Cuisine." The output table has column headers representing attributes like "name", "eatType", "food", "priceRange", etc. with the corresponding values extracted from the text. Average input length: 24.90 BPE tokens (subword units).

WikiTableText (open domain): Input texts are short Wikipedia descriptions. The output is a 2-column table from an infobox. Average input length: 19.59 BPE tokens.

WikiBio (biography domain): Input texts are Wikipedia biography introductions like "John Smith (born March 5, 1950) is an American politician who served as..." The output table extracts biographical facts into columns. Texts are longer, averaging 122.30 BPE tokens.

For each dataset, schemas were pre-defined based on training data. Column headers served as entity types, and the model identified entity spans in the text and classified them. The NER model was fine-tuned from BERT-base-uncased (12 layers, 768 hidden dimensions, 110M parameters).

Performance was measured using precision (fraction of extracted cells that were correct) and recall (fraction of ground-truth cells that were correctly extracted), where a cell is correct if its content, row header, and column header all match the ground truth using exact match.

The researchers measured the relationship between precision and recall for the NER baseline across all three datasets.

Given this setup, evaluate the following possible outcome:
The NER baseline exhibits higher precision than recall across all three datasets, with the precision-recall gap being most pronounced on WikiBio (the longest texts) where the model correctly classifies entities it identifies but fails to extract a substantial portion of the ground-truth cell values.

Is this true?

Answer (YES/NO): YES